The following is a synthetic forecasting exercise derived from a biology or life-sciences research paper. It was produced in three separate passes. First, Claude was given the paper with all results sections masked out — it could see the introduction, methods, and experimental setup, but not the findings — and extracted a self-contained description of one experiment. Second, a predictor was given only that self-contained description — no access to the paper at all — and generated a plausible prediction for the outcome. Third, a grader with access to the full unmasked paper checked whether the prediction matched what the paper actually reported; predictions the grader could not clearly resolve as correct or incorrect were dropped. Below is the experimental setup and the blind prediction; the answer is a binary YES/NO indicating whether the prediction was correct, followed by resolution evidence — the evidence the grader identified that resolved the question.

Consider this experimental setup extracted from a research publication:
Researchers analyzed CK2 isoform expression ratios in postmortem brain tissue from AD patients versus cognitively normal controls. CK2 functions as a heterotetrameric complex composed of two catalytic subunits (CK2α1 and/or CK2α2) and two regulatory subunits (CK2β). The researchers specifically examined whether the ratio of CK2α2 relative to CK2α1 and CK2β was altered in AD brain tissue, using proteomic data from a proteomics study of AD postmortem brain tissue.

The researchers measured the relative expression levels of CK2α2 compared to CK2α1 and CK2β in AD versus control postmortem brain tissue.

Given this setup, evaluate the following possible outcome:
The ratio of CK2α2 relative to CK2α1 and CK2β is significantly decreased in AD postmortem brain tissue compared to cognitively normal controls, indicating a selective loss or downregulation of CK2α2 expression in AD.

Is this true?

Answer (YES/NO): NO